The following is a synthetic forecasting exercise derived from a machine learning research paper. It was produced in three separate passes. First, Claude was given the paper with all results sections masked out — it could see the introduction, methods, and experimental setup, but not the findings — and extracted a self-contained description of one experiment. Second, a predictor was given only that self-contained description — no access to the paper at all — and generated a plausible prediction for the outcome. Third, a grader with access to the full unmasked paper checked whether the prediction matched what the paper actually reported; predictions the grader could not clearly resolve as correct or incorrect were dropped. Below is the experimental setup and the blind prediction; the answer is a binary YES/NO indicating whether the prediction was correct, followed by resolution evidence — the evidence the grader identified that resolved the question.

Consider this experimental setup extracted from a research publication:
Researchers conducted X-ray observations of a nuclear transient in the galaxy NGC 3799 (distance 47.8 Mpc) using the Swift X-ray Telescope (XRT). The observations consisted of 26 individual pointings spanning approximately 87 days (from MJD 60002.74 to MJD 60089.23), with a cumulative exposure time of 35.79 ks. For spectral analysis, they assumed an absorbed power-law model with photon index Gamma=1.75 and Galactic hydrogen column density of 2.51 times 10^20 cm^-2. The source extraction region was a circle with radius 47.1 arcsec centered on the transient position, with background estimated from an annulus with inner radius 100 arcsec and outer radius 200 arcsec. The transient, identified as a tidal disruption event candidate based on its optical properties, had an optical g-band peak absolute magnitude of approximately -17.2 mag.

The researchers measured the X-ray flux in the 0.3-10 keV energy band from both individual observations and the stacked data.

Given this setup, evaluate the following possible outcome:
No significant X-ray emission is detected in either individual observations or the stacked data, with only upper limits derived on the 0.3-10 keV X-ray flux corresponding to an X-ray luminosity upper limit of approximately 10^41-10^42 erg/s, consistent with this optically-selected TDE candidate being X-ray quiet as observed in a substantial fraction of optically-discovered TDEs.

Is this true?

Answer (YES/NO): NO